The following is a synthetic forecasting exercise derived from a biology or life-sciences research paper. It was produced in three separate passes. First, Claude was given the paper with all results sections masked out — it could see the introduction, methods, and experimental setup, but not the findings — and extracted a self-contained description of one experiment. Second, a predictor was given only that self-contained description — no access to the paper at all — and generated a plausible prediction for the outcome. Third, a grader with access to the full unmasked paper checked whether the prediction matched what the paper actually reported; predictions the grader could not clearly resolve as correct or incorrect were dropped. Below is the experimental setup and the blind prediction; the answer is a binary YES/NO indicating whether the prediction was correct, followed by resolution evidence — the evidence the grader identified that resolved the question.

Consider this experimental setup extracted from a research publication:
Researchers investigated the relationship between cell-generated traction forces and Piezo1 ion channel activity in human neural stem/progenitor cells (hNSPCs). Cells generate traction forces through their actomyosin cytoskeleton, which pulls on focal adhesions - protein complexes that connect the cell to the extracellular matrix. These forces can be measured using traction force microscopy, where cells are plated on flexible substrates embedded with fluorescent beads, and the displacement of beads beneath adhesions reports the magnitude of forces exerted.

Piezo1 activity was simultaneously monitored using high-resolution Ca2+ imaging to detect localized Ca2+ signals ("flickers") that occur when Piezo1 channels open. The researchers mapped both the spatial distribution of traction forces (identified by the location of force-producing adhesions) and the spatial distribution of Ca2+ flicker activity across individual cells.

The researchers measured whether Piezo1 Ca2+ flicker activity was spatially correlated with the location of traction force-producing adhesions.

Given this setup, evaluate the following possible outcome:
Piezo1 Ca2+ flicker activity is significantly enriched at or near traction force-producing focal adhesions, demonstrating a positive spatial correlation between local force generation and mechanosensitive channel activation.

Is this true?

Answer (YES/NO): YES